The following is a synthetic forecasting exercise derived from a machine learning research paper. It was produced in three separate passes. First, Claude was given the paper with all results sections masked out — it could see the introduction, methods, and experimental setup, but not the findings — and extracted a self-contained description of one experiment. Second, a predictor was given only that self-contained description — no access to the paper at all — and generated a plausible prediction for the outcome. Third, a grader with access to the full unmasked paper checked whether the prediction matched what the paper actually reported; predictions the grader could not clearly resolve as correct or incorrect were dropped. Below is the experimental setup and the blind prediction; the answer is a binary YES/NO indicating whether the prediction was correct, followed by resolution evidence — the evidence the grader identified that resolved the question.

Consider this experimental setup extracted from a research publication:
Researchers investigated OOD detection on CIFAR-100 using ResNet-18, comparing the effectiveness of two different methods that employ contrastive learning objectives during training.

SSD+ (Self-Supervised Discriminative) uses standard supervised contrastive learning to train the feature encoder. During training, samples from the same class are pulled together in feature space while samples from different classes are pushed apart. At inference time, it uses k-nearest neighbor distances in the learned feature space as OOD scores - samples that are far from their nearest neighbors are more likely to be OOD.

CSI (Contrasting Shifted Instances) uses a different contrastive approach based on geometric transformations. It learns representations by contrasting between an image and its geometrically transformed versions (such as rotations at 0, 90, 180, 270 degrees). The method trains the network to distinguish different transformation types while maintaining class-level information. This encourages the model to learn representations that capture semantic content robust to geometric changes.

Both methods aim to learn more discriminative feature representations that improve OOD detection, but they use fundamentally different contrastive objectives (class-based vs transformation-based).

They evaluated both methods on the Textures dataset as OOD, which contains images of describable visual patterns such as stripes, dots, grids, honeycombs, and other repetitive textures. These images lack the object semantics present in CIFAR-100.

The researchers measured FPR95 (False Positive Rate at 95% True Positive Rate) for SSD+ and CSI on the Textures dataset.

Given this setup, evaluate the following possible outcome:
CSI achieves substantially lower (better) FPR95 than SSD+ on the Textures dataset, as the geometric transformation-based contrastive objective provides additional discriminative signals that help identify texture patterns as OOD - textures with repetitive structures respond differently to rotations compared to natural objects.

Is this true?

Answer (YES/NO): NO